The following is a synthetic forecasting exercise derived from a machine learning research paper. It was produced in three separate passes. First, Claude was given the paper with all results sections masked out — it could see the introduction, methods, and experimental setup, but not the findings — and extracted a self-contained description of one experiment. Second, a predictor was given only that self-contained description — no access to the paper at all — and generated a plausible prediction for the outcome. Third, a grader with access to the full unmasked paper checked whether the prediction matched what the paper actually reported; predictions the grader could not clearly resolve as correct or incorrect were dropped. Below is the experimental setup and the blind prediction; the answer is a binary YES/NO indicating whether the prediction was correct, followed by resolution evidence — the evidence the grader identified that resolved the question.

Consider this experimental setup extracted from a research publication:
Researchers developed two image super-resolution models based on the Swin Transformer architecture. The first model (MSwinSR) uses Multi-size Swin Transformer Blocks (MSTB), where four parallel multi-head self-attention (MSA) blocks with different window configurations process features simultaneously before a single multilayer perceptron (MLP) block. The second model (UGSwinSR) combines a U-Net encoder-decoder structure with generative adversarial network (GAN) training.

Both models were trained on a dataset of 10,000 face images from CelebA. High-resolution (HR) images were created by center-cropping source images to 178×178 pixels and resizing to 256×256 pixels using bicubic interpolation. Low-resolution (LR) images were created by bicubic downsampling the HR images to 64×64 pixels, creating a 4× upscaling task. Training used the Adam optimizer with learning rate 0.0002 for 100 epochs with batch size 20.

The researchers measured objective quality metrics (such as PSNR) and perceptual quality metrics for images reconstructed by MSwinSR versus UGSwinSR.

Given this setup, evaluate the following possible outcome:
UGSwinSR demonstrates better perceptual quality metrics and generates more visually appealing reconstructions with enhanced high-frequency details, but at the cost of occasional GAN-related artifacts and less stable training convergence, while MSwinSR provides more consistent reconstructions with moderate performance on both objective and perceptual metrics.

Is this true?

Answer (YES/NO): NO